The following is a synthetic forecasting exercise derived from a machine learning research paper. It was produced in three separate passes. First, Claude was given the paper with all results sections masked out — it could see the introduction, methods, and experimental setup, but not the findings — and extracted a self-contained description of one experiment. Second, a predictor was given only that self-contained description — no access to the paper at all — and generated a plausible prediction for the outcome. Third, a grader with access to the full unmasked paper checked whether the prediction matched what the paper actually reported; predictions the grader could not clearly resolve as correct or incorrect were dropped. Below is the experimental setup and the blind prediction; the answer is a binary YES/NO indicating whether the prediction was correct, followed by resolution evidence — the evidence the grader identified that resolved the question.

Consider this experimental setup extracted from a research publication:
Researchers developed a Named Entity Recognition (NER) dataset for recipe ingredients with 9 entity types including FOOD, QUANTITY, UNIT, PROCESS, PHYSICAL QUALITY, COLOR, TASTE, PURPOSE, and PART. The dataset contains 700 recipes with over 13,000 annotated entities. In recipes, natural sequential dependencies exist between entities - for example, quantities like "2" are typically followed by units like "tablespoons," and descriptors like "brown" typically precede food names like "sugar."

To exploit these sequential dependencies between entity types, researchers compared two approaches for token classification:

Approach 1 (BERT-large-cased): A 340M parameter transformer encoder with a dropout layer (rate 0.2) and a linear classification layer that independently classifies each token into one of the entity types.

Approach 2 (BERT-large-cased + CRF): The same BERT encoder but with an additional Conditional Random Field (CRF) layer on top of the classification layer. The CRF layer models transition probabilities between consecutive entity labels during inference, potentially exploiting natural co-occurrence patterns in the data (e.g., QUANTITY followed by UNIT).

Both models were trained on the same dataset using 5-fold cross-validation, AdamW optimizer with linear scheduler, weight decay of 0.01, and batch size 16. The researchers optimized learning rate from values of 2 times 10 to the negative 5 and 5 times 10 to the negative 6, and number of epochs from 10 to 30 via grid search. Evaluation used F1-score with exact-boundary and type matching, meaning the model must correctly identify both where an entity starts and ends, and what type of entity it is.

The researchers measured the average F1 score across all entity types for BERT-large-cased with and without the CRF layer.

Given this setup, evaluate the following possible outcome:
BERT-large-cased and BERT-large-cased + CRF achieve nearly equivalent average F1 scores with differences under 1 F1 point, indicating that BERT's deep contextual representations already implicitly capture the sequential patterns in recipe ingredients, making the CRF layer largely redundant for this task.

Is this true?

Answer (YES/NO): YES